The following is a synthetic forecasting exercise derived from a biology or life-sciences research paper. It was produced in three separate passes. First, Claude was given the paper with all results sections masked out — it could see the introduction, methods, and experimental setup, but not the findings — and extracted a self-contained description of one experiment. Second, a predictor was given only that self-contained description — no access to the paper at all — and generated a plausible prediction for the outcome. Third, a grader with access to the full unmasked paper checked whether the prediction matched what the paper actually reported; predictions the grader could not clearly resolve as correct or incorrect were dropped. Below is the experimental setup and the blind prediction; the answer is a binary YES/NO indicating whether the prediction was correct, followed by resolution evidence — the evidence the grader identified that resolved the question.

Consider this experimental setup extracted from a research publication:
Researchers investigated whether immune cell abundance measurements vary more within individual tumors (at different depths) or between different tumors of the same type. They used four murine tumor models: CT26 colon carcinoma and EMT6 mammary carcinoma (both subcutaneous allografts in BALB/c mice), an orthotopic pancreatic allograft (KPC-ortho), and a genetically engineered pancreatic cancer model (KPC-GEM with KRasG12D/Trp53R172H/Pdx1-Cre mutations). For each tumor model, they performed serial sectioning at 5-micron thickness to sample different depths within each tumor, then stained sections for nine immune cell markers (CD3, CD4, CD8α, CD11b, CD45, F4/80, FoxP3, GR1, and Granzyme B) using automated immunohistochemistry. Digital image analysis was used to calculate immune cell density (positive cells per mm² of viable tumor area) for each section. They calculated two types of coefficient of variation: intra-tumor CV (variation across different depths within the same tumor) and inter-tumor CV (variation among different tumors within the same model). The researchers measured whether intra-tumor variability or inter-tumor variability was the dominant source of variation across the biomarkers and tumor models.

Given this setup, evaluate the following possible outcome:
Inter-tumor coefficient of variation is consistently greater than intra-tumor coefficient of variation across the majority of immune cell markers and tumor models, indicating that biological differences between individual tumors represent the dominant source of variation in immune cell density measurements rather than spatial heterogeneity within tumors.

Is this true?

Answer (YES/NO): YES